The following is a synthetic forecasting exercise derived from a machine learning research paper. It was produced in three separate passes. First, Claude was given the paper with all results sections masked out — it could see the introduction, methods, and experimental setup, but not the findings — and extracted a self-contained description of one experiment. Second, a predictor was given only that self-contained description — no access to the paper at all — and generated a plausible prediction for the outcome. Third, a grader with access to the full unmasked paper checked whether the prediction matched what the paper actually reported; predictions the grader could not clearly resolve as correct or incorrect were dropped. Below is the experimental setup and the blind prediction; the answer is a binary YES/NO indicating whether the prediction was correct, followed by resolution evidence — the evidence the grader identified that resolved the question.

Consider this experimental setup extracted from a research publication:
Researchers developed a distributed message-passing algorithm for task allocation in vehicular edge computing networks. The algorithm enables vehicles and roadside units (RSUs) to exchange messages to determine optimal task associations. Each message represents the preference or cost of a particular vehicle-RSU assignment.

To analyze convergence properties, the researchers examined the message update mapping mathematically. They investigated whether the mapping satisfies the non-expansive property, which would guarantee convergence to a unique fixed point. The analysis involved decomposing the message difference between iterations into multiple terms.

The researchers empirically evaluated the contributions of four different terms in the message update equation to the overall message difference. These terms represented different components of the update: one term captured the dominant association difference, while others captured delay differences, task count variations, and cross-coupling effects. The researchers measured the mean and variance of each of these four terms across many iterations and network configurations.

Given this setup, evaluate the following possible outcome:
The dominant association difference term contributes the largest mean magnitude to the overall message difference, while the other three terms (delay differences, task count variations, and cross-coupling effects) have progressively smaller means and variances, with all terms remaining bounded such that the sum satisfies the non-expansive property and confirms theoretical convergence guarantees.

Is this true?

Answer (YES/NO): NO